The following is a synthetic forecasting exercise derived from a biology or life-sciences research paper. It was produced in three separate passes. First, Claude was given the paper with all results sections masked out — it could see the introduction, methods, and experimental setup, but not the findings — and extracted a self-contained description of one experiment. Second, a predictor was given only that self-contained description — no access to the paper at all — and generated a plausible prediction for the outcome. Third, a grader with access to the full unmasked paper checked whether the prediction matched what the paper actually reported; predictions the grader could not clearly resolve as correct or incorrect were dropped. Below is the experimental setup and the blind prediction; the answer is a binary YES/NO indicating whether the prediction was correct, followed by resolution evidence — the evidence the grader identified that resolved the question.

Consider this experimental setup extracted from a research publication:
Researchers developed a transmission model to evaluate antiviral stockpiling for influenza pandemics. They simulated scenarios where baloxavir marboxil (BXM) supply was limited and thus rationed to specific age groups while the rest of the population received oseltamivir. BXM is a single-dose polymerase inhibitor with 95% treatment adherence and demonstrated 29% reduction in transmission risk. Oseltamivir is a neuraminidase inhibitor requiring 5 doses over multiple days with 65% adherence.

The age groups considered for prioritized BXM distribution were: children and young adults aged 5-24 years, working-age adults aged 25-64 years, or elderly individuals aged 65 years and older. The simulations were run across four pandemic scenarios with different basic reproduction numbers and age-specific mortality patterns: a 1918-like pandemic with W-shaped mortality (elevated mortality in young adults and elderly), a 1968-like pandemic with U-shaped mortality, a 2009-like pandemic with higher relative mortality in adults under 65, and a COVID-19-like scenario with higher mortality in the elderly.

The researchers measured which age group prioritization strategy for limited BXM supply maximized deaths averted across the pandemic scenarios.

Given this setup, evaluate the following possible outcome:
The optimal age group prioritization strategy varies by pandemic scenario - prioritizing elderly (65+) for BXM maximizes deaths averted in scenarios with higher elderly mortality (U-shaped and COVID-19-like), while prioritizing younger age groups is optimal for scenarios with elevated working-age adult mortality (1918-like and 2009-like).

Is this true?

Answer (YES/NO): NO